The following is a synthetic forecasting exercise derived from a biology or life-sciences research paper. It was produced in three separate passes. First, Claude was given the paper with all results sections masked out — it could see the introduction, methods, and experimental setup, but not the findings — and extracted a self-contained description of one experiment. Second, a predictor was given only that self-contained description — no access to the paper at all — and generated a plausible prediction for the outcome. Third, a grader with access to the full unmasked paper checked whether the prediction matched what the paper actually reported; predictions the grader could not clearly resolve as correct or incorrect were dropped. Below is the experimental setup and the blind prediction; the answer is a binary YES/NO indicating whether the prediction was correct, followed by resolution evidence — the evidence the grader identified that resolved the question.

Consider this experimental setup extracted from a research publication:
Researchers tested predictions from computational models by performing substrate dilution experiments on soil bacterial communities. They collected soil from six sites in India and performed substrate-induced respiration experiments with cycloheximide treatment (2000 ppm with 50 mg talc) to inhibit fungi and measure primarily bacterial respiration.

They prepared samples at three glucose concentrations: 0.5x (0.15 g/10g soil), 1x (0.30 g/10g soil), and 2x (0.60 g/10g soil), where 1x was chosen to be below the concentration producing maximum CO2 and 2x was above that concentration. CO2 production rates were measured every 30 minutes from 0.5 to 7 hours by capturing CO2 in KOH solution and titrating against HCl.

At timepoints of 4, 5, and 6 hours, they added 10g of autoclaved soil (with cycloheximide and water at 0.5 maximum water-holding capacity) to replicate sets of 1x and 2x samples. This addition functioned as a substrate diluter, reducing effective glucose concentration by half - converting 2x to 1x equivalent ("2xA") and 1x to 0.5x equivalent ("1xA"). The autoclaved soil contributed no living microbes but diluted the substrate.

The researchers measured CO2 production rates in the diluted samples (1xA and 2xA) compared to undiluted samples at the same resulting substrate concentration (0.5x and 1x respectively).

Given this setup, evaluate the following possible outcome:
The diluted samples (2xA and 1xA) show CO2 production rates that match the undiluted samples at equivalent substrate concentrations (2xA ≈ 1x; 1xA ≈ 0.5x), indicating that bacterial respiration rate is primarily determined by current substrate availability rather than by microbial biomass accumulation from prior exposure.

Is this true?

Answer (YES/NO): NO